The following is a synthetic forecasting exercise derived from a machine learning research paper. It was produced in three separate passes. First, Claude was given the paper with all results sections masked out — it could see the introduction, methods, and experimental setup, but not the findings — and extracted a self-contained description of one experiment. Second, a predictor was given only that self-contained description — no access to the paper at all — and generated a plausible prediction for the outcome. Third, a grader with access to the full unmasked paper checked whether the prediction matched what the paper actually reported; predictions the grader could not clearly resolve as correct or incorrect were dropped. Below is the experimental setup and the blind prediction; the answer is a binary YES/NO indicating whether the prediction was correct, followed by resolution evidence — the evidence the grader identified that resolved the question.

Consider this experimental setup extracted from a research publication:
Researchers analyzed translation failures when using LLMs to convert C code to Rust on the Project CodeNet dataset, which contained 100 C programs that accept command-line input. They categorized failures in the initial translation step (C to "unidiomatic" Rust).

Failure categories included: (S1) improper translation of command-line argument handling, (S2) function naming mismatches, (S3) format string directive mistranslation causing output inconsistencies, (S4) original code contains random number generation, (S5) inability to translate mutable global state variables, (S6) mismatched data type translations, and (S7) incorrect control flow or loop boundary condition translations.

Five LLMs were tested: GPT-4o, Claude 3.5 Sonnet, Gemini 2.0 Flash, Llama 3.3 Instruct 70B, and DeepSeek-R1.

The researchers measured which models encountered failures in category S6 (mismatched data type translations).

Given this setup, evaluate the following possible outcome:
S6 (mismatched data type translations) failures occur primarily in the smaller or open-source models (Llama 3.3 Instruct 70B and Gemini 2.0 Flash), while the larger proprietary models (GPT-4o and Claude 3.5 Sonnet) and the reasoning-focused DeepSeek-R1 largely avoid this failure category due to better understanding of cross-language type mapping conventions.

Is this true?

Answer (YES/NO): NO